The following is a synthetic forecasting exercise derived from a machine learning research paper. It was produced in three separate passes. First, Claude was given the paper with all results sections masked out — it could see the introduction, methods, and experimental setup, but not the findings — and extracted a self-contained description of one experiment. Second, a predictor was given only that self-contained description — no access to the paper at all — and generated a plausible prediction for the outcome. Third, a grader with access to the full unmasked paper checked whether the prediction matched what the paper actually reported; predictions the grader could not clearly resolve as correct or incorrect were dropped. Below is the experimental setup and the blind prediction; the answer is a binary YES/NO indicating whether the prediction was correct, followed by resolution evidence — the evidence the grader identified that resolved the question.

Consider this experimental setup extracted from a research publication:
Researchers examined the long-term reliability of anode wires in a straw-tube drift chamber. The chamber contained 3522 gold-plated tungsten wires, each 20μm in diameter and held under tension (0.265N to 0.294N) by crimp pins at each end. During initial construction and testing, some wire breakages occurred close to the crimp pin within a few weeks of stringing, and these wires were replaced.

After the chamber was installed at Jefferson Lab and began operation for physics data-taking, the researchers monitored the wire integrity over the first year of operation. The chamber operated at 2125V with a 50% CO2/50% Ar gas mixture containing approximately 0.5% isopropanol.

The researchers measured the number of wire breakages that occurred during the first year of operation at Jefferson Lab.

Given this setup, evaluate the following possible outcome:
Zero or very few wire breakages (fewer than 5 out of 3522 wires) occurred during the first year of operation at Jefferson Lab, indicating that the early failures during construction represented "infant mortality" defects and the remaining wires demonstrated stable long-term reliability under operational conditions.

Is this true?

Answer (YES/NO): YES